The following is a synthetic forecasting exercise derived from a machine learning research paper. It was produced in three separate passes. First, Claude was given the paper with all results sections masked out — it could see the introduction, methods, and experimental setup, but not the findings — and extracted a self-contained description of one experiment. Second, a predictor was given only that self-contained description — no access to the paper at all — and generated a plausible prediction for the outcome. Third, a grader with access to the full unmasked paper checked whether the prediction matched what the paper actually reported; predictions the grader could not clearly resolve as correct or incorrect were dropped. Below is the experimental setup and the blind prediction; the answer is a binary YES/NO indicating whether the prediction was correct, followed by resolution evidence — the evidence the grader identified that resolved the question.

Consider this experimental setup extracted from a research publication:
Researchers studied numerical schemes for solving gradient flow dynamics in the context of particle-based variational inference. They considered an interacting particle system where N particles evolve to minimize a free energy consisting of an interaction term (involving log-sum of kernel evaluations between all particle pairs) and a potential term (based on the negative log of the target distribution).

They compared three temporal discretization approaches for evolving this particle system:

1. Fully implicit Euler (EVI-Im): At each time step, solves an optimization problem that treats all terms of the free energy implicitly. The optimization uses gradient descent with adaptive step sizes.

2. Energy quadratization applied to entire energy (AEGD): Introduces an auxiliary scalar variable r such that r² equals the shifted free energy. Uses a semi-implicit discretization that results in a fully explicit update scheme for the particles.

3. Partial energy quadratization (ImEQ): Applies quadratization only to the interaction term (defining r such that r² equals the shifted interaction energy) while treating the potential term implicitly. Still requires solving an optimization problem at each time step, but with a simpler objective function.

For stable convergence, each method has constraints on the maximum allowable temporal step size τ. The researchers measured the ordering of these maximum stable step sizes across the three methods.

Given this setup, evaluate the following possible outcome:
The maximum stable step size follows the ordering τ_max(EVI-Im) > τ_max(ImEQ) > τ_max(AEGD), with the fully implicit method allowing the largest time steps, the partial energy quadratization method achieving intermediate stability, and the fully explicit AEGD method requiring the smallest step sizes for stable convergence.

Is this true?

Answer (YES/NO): YES